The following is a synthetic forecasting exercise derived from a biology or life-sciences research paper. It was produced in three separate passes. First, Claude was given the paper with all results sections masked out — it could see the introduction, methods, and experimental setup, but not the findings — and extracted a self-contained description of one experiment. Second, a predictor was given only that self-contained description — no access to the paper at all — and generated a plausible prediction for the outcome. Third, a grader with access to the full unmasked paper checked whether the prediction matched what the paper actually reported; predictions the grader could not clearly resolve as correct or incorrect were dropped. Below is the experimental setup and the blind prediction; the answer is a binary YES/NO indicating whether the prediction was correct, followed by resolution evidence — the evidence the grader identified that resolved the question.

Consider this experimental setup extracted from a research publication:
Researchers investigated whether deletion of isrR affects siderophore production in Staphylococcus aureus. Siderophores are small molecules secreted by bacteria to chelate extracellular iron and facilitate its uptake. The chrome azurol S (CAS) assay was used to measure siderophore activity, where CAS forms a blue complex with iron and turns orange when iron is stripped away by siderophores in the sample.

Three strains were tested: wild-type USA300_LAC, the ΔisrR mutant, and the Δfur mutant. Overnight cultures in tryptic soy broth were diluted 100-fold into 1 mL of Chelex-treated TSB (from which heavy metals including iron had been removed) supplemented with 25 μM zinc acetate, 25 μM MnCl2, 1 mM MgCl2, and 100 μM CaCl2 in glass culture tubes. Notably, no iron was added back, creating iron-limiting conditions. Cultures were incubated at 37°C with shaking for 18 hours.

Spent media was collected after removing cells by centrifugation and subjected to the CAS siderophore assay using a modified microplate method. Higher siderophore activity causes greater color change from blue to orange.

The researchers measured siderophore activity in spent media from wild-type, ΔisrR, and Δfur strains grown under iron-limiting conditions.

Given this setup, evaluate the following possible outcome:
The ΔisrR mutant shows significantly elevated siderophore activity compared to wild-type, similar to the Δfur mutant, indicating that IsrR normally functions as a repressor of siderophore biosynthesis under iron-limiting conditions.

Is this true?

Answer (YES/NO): NO